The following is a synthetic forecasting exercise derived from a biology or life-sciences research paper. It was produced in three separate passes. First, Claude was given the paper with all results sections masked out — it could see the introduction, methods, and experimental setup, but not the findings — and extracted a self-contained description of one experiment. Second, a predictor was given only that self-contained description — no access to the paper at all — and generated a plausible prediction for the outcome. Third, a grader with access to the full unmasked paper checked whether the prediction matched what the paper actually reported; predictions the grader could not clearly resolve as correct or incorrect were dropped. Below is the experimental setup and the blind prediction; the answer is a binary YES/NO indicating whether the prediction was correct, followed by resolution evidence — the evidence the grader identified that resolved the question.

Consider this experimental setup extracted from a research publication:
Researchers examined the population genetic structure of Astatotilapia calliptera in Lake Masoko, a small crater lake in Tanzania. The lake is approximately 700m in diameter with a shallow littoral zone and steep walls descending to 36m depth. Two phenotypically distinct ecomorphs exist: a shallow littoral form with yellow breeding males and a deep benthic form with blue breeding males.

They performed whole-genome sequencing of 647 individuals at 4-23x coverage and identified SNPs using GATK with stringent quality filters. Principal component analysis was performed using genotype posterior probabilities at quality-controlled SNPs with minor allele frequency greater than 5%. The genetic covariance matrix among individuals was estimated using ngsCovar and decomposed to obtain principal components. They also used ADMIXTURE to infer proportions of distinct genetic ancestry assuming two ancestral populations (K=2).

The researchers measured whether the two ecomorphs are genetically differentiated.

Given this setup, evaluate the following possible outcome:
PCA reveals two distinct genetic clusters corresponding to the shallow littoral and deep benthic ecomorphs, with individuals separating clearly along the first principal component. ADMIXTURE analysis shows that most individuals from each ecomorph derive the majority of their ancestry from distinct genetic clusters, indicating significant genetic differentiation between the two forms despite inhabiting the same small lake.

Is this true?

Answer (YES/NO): NO